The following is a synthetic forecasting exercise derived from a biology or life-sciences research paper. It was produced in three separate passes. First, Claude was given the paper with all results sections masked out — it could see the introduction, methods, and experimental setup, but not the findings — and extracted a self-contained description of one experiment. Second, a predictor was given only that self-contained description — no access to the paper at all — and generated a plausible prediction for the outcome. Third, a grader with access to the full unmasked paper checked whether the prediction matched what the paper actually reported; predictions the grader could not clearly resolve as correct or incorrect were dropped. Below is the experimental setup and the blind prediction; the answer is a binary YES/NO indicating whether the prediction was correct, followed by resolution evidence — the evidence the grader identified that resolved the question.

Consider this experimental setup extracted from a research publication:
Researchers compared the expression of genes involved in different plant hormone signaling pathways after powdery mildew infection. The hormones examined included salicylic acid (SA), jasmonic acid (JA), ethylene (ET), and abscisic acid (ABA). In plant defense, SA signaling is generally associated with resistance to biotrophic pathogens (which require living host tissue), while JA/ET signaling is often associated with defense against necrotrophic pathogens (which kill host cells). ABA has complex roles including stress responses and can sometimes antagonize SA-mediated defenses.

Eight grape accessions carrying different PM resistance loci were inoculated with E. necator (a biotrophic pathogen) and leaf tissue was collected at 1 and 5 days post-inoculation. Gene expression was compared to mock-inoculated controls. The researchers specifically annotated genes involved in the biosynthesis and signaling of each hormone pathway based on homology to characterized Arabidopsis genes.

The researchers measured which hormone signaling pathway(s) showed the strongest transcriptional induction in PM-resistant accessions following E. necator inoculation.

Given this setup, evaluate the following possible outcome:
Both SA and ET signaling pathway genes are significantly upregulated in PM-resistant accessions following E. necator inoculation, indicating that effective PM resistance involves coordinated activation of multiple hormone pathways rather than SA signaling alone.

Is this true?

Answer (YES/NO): NO